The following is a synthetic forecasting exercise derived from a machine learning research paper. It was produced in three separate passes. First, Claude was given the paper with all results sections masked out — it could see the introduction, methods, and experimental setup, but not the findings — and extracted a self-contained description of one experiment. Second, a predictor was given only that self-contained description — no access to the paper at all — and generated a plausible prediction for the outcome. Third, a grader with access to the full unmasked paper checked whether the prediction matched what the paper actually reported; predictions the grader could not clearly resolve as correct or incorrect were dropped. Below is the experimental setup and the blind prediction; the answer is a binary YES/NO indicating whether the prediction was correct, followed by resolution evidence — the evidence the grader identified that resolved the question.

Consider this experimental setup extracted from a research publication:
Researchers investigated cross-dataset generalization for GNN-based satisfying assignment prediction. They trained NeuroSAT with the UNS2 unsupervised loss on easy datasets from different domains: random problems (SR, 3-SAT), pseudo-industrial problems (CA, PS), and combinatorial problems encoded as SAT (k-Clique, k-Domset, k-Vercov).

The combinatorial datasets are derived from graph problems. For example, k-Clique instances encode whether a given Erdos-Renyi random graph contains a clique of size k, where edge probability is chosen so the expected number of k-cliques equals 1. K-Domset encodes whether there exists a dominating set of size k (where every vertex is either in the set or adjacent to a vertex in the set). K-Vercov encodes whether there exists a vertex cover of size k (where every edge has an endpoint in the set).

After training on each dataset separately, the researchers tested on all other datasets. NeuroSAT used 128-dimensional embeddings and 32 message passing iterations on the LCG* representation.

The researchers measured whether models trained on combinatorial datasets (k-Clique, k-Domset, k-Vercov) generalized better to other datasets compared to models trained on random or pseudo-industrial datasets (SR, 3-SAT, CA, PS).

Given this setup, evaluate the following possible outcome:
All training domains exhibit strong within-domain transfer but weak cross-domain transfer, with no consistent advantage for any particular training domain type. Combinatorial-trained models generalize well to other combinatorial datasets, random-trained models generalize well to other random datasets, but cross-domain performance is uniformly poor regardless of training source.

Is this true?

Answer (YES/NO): NO